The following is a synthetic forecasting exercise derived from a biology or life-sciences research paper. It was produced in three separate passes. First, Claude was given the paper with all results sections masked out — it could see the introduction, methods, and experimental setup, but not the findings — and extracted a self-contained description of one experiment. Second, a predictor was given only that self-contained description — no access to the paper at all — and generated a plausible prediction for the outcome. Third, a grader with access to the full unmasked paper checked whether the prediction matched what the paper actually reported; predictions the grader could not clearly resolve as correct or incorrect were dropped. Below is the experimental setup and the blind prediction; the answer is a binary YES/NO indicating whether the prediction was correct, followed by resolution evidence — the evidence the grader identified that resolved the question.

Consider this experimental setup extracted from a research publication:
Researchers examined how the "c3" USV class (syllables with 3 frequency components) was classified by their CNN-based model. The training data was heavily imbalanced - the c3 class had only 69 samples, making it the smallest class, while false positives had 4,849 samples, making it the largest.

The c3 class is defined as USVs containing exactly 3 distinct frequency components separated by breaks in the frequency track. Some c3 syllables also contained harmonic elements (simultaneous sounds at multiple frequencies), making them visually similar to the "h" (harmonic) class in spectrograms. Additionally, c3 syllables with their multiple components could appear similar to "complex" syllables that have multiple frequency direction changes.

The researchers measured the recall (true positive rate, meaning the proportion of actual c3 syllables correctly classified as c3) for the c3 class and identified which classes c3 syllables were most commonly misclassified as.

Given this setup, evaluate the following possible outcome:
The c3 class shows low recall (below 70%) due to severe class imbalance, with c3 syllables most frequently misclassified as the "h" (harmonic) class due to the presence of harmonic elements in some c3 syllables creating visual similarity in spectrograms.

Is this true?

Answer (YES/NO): YES